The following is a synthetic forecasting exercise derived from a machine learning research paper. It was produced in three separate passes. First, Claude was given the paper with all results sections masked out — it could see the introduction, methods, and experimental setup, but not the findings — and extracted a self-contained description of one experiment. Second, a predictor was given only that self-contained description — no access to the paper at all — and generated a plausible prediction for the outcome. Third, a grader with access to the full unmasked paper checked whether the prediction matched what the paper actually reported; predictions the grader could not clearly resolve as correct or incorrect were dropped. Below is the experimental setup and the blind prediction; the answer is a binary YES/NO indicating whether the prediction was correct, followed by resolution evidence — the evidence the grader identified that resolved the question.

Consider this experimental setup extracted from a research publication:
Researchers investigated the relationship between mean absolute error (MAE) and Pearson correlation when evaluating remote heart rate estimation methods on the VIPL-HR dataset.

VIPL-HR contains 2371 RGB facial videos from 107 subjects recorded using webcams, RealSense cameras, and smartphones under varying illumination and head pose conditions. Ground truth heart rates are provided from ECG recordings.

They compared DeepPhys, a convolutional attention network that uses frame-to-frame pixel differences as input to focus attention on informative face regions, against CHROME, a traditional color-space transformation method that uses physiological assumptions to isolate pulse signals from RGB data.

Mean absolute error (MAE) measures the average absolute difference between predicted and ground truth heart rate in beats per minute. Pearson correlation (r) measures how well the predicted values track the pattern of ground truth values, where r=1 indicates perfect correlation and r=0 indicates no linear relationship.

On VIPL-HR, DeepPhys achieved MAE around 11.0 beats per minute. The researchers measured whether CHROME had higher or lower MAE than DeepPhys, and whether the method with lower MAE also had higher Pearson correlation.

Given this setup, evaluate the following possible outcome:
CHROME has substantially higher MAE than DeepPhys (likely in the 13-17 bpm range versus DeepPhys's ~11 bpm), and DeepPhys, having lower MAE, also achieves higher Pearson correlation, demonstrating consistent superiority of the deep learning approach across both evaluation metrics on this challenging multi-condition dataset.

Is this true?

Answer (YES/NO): NO